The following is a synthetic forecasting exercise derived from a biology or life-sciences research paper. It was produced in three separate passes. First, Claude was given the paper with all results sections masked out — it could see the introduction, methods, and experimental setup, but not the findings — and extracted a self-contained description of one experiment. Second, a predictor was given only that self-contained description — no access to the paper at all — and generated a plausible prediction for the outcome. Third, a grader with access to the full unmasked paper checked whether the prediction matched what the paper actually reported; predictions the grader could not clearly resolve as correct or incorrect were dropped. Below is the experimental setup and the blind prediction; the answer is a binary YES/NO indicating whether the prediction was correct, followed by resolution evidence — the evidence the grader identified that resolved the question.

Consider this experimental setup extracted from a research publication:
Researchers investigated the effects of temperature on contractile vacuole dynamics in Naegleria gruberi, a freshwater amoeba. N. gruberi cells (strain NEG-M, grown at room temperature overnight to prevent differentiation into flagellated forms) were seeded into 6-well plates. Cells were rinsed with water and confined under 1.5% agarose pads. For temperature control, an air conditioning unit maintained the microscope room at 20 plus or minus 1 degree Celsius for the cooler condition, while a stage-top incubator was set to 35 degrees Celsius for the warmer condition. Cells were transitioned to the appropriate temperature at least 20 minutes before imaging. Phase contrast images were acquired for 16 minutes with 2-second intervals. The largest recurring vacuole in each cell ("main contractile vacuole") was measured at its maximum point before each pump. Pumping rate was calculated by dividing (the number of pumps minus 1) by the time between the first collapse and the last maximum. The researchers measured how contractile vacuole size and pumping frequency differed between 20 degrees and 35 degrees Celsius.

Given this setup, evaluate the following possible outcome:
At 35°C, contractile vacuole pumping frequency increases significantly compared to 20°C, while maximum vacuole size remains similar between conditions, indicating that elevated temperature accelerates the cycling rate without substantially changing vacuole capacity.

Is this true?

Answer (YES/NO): NO